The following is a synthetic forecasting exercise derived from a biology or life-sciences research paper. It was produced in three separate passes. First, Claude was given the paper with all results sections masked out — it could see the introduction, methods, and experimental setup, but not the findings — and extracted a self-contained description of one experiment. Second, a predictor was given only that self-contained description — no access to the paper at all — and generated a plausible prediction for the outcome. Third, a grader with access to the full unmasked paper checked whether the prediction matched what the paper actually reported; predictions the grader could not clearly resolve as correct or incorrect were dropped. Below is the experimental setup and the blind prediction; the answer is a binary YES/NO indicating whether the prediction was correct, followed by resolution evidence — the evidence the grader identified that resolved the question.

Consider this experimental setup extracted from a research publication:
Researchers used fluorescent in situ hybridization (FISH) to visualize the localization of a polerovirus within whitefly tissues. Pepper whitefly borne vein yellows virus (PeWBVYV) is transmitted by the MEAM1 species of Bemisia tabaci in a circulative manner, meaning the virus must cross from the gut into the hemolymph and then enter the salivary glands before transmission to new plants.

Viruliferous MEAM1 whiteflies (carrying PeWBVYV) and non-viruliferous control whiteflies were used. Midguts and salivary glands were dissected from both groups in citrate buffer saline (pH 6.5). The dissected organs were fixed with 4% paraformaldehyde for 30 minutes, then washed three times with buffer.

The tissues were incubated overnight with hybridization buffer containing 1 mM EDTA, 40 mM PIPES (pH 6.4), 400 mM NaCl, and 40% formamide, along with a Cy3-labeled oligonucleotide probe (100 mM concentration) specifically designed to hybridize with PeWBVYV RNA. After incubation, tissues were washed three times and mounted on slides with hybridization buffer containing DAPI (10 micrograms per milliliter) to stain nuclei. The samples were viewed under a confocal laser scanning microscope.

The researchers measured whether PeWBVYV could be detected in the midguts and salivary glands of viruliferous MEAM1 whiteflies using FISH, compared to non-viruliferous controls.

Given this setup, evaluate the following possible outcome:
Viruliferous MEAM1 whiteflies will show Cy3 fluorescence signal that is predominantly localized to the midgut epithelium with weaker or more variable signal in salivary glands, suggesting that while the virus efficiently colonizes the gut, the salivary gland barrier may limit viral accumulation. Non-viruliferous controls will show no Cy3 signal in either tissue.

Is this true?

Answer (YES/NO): NO